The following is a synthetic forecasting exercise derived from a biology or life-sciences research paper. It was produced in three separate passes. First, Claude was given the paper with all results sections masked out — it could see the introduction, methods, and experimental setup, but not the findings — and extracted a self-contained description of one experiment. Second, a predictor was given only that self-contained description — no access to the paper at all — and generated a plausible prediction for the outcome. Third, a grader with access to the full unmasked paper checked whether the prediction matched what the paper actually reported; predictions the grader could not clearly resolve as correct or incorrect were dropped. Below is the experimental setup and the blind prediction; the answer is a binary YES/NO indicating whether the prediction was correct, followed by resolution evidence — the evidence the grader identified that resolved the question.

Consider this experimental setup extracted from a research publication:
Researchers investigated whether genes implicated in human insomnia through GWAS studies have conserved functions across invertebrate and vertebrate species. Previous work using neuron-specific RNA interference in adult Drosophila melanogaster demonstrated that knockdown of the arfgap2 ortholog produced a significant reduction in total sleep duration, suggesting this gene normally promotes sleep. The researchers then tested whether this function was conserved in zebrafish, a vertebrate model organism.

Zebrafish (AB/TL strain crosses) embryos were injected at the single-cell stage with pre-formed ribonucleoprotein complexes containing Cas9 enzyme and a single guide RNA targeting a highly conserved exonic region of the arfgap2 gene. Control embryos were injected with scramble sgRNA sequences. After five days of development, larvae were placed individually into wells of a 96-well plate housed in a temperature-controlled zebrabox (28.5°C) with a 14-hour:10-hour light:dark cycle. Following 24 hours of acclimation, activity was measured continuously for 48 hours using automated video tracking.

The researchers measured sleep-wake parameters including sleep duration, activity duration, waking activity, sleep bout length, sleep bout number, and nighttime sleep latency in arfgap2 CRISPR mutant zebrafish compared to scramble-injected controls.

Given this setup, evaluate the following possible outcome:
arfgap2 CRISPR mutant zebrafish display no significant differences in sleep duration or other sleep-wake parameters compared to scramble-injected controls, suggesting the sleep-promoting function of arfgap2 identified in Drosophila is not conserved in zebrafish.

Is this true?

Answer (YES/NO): NO